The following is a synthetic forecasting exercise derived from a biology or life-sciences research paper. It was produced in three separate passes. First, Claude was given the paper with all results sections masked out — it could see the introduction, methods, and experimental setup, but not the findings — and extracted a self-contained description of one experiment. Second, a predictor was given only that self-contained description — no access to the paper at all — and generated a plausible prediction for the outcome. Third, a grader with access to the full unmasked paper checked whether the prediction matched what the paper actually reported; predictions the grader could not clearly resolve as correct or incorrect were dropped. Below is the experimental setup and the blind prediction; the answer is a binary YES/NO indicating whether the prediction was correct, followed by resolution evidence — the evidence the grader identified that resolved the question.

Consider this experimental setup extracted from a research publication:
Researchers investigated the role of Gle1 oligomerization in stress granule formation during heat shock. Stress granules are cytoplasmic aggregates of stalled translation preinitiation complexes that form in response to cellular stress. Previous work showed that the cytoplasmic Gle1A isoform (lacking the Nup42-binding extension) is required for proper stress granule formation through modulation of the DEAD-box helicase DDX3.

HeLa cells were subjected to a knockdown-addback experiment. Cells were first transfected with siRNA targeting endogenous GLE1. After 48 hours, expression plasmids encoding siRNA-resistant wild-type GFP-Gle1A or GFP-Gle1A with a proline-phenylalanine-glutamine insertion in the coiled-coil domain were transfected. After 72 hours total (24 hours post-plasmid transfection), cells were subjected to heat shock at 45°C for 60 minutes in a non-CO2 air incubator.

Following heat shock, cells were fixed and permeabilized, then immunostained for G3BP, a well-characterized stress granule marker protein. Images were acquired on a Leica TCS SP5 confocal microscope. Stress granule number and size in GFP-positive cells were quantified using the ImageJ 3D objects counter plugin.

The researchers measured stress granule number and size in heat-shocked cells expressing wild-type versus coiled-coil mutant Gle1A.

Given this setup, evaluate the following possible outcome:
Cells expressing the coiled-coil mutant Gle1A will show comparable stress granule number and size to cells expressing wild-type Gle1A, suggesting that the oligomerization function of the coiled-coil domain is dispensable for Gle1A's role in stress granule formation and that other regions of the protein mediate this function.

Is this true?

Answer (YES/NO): NO